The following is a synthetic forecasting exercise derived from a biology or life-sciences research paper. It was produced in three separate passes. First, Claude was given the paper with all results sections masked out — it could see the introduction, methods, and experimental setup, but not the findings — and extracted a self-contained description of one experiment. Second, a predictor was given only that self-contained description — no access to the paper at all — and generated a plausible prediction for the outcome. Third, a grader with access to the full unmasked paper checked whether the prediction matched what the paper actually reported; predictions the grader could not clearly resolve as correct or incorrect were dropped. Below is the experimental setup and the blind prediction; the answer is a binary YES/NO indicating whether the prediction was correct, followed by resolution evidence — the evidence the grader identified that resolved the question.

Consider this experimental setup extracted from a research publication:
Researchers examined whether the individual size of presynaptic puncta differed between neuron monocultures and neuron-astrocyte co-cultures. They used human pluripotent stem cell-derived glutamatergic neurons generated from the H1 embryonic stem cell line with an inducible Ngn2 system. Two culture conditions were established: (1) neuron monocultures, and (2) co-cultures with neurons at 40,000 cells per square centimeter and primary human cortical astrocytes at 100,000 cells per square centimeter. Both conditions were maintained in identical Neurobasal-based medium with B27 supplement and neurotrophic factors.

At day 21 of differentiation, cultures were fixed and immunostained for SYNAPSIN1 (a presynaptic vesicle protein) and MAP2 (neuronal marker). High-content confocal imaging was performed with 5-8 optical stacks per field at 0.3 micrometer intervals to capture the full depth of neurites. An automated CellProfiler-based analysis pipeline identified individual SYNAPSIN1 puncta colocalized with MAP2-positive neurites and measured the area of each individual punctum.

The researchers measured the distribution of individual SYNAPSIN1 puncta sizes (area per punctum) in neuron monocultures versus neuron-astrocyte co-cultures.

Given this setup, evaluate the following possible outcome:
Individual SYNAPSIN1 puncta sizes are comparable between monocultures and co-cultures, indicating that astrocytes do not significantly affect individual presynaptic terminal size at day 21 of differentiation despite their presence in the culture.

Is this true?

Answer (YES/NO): NO